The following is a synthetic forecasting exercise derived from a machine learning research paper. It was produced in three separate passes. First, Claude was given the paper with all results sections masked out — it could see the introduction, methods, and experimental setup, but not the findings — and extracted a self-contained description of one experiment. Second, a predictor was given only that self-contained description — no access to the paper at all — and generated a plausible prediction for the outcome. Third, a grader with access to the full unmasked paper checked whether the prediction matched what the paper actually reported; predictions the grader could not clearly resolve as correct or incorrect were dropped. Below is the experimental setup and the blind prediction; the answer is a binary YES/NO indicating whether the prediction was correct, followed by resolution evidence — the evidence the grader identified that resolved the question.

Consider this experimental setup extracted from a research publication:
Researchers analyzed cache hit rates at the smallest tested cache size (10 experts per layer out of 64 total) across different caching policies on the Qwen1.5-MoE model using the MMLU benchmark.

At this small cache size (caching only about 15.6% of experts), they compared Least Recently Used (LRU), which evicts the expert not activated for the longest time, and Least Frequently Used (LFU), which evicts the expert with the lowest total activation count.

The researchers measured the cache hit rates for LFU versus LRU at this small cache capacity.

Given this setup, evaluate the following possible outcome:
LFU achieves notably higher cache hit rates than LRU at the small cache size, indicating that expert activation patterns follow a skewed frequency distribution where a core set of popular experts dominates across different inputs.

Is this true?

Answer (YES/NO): YES